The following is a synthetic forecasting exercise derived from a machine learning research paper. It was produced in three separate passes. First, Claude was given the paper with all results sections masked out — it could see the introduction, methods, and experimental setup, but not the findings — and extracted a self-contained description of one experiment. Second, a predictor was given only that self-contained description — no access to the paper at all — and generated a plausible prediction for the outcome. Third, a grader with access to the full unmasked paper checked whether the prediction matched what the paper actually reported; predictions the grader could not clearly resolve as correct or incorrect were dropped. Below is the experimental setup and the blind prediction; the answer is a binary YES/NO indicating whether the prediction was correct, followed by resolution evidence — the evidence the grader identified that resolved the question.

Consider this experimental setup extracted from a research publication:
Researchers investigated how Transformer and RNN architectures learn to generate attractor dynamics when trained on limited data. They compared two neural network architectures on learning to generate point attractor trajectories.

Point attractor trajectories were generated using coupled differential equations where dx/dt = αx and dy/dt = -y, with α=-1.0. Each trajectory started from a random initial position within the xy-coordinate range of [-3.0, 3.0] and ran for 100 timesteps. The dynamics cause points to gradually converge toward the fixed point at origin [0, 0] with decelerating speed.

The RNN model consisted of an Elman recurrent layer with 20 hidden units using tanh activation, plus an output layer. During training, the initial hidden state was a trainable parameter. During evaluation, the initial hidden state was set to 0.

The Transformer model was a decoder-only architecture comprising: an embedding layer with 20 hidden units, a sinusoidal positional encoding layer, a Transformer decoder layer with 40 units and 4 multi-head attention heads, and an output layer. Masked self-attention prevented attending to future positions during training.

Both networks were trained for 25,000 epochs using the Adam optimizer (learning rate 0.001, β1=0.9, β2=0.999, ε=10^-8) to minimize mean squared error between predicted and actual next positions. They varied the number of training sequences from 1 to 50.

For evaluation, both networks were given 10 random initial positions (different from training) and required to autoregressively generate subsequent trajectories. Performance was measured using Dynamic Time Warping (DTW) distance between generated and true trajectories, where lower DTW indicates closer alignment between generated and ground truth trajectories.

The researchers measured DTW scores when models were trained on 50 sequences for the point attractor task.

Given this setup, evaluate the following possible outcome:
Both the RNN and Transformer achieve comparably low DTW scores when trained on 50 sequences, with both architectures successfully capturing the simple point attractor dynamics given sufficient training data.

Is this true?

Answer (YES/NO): YES